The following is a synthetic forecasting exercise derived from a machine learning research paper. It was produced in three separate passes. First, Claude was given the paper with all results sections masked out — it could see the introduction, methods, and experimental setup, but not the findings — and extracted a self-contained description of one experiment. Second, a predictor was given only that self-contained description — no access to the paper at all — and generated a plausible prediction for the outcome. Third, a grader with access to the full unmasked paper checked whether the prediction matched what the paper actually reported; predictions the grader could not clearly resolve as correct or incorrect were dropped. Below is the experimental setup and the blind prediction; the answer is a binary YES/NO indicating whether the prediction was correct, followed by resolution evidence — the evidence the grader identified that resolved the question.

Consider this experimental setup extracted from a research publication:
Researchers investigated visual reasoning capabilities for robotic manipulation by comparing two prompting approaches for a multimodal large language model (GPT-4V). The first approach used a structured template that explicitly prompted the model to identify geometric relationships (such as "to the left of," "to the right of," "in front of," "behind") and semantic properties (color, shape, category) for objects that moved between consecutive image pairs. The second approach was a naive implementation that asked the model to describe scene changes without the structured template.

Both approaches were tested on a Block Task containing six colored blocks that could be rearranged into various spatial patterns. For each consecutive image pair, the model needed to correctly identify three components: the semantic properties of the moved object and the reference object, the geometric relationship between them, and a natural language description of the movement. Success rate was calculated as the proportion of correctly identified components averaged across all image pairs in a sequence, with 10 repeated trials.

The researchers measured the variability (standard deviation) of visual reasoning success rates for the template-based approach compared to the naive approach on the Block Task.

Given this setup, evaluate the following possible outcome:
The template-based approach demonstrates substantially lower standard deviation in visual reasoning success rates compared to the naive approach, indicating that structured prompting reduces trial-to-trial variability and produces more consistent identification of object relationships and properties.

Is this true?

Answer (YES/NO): NO